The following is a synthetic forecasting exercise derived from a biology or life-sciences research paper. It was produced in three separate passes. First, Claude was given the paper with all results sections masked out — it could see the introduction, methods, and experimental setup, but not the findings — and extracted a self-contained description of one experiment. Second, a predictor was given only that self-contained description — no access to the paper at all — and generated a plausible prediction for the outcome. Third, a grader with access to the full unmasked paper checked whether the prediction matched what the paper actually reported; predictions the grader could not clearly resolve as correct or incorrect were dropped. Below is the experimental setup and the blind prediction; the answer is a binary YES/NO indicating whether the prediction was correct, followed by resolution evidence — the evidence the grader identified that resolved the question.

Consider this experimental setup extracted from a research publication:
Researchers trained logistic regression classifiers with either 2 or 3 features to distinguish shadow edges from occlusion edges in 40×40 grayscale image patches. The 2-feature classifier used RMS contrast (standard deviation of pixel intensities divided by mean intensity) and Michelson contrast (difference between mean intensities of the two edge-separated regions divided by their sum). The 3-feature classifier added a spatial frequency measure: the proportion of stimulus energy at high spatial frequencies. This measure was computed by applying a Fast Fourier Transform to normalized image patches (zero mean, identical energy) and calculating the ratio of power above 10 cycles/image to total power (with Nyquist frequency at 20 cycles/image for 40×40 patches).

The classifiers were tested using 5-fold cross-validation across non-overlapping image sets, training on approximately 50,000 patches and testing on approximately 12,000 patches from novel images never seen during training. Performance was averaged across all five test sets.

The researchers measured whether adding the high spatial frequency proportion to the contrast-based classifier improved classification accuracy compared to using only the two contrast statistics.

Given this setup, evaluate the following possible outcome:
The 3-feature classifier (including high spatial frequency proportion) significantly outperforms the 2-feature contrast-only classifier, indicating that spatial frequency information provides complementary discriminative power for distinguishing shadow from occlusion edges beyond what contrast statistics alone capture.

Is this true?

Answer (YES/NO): NO